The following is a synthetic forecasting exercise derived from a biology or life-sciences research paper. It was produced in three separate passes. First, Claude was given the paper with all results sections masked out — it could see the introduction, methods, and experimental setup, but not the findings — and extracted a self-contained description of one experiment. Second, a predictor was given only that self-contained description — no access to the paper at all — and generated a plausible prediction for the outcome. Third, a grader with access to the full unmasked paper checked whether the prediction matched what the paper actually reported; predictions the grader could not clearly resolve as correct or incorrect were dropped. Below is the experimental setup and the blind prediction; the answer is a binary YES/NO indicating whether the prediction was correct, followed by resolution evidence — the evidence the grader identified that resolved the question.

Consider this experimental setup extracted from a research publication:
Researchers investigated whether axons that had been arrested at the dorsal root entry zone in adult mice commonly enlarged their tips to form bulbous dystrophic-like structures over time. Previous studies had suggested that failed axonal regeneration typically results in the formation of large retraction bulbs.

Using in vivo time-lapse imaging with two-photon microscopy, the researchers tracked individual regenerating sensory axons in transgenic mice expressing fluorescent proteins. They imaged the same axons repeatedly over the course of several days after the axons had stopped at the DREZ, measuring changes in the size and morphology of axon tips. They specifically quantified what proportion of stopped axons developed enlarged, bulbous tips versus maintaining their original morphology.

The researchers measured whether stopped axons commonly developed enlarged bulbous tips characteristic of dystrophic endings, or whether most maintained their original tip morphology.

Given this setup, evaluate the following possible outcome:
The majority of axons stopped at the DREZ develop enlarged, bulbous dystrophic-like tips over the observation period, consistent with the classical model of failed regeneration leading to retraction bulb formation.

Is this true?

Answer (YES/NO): NO